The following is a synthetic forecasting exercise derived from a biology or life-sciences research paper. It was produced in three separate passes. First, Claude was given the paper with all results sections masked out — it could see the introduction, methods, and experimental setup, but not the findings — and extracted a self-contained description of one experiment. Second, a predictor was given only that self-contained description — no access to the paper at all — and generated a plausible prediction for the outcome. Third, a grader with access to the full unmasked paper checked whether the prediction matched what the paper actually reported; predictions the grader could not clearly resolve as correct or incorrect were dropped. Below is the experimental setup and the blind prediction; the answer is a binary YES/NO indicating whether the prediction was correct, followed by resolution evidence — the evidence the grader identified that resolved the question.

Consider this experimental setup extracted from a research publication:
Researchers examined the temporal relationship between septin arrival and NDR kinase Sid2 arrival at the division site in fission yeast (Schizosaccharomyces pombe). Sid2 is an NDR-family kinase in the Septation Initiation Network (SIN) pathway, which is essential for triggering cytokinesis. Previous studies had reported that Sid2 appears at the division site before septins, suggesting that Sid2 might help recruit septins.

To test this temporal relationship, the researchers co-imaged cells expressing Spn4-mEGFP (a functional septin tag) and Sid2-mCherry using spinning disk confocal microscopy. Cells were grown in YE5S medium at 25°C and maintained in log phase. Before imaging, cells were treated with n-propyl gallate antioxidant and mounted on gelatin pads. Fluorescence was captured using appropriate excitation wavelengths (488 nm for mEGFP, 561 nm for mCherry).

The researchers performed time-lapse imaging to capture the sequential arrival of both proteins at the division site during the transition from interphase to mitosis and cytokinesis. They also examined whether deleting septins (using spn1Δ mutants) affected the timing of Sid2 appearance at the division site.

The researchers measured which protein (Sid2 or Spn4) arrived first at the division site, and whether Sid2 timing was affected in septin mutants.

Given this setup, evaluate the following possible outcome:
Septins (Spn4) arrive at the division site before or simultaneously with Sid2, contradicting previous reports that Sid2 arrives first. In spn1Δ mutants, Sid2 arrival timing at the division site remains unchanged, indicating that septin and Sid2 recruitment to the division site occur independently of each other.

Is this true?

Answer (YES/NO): NO